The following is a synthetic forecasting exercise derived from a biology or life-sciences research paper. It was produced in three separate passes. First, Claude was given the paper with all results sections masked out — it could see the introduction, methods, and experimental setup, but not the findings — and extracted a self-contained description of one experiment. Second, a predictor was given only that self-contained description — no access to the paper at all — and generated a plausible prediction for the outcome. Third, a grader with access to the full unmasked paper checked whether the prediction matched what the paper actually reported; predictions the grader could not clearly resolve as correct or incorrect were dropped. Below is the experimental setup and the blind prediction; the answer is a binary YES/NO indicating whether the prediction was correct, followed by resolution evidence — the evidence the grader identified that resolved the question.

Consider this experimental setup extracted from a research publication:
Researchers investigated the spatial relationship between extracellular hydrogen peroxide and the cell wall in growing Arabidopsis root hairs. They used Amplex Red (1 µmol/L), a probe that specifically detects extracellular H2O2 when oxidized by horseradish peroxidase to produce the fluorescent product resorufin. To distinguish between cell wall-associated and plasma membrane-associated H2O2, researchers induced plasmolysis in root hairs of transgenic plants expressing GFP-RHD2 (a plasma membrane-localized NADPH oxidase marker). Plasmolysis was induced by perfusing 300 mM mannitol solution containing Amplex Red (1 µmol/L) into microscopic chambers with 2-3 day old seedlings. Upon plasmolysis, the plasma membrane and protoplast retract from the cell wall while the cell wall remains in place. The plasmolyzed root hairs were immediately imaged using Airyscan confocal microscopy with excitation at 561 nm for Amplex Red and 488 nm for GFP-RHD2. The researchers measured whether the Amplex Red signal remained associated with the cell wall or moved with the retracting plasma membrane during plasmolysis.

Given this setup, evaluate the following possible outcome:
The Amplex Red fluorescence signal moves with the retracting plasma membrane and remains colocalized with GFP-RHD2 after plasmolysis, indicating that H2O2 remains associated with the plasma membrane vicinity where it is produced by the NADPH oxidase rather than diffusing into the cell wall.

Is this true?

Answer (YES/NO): NO